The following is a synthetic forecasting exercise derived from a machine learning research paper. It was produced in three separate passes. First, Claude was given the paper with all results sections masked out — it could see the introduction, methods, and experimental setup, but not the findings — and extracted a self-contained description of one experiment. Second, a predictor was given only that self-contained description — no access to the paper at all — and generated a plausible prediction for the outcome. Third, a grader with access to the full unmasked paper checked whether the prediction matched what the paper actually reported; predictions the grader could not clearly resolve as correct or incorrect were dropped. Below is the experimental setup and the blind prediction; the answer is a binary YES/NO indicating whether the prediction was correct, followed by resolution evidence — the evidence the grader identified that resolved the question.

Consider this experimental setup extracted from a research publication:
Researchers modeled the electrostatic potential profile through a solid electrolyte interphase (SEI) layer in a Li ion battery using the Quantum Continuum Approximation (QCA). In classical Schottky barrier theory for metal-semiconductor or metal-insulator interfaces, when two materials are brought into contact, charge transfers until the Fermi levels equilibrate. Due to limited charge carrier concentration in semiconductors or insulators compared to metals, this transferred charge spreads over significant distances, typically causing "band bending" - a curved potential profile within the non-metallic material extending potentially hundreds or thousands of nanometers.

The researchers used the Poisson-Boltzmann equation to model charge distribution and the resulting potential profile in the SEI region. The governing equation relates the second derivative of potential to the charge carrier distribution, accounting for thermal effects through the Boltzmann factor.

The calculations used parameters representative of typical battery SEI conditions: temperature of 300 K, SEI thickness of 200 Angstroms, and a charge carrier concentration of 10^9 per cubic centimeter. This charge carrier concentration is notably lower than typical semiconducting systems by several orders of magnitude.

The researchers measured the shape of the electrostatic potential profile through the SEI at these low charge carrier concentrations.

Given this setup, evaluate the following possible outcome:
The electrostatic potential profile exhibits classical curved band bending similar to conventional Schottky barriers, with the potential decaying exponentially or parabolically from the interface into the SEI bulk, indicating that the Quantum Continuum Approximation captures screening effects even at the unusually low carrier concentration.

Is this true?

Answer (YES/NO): NO